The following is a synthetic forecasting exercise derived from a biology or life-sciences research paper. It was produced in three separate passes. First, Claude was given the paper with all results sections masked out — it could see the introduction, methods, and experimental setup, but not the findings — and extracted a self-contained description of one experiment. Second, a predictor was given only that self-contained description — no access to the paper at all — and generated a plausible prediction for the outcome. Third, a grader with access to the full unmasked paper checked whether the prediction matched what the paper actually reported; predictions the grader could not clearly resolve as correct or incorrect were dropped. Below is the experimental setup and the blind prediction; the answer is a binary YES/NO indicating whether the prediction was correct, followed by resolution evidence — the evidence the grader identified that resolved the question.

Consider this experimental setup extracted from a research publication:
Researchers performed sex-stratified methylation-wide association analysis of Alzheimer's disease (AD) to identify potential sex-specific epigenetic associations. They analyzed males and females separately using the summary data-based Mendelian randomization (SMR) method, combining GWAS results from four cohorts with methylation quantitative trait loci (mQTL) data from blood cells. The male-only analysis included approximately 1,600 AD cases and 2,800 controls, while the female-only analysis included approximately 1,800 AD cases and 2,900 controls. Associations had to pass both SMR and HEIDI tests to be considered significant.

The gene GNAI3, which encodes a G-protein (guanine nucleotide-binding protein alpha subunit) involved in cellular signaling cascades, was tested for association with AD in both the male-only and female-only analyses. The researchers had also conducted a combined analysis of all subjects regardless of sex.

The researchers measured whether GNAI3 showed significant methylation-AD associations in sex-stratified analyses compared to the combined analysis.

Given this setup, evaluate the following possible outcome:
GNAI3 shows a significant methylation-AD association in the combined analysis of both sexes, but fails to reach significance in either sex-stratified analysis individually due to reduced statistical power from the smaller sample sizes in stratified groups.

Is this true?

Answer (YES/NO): NO